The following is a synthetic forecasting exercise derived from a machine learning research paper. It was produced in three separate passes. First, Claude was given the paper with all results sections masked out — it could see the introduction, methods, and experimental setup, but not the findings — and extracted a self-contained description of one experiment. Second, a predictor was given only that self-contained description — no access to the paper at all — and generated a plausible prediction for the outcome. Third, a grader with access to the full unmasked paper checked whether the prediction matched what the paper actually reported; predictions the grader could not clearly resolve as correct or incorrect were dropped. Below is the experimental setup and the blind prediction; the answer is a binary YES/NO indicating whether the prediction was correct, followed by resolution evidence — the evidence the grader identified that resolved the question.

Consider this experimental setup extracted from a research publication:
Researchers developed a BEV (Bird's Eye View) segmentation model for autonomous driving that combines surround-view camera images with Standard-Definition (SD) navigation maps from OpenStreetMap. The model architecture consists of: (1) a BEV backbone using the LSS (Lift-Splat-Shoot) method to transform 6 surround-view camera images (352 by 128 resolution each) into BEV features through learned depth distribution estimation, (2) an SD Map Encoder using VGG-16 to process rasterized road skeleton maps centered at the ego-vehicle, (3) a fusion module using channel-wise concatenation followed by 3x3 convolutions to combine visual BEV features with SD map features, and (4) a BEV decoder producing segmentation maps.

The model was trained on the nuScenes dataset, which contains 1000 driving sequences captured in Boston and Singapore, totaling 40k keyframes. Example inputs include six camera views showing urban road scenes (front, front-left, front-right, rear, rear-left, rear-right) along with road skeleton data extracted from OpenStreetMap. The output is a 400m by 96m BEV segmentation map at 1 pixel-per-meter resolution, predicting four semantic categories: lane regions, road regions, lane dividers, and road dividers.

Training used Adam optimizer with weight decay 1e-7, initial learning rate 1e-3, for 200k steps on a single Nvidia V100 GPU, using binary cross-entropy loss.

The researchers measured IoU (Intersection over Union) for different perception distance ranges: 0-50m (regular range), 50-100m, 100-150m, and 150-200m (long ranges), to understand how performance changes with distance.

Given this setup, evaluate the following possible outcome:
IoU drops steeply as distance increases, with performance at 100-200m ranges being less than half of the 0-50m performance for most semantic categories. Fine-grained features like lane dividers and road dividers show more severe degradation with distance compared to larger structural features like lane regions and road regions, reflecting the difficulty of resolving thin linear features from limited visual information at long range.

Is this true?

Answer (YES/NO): NO